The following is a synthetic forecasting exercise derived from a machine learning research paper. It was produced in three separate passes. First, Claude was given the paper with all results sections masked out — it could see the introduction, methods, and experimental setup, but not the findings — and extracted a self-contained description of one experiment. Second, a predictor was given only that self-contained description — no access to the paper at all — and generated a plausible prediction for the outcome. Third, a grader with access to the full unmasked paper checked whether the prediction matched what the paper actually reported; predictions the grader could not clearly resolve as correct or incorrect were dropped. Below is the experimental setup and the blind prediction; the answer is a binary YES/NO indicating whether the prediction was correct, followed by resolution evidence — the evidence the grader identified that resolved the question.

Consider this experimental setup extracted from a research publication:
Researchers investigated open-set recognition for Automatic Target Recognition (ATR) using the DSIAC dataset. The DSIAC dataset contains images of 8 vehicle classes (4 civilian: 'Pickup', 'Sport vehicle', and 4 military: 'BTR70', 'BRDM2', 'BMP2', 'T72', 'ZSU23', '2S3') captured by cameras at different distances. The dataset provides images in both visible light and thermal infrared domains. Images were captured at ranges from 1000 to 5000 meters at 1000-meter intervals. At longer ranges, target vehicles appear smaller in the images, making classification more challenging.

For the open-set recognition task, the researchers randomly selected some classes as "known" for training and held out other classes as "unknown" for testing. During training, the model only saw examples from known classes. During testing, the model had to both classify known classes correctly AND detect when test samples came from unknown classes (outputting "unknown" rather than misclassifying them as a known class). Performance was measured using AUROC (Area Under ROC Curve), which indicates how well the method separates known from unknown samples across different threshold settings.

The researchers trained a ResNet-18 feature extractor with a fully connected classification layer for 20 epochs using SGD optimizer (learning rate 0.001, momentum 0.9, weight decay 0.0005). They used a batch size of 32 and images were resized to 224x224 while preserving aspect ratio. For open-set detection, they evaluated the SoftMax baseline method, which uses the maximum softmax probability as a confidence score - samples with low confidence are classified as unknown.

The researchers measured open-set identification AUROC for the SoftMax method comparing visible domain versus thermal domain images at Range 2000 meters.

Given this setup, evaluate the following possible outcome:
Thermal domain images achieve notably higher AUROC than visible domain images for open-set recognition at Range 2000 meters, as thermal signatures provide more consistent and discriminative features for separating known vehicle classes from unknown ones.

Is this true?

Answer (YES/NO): YES